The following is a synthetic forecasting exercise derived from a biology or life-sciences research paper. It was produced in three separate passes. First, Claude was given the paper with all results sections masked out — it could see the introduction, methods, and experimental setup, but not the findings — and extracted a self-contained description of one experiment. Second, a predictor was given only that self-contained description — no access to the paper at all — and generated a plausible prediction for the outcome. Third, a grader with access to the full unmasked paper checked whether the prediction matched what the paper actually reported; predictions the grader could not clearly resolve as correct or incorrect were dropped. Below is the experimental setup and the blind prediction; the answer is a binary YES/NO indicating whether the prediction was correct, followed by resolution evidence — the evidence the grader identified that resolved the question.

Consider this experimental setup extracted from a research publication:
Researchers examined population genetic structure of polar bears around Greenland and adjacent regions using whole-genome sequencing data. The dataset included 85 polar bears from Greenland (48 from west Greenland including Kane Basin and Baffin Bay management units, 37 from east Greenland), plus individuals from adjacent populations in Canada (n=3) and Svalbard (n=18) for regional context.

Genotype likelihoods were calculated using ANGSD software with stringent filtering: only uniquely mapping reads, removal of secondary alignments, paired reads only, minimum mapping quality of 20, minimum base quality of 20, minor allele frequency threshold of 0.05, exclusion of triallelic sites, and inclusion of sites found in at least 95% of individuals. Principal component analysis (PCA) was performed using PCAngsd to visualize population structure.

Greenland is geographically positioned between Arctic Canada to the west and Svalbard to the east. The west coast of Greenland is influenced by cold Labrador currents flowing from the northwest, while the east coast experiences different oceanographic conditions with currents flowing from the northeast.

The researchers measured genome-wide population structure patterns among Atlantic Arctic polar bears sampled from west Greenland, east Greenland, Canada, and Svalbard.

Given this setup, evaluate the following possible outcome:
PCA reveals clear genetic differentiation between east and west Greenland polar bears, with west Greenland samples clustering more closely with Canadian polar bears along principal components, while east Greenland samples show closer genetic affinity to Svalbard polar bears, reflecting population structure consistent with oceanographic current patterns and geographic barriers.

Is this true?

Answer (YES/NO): YES